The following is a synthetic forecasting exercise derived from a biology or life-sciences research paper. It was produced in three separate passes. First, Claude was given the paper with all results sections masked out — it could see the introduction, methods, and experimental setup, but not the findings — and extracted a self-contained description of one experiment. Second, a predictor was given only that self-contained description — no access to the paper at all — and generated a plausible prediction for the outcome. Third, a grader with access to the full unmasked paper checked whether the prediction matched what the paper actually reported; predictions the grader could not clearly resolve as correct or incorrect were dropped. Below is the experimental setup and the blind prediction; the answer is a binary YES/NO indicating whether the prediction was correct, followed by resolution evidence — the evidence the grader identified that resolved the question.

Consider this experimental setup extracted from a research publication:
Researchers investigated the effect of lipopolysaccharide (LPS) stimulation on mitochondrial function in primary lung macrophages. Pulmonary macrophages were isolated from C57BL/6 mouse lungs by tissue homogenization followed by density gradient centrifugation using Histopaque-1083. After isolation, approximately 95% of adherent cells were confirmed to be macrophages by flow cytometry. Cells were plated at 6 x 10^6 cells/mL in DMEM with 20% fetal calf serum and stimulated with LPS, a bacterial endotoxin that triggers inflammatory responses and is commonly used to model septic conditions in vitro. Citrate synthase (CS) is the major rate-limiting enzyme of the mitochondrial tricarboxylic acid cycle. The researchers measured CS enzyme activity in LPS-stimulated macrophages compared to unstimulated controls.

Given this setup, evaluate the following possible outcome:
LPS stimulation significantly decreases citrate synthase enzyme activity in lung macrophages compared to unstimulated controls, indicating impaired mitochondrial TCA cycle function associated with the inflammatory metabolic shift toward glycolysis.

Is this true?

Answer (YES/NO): YES